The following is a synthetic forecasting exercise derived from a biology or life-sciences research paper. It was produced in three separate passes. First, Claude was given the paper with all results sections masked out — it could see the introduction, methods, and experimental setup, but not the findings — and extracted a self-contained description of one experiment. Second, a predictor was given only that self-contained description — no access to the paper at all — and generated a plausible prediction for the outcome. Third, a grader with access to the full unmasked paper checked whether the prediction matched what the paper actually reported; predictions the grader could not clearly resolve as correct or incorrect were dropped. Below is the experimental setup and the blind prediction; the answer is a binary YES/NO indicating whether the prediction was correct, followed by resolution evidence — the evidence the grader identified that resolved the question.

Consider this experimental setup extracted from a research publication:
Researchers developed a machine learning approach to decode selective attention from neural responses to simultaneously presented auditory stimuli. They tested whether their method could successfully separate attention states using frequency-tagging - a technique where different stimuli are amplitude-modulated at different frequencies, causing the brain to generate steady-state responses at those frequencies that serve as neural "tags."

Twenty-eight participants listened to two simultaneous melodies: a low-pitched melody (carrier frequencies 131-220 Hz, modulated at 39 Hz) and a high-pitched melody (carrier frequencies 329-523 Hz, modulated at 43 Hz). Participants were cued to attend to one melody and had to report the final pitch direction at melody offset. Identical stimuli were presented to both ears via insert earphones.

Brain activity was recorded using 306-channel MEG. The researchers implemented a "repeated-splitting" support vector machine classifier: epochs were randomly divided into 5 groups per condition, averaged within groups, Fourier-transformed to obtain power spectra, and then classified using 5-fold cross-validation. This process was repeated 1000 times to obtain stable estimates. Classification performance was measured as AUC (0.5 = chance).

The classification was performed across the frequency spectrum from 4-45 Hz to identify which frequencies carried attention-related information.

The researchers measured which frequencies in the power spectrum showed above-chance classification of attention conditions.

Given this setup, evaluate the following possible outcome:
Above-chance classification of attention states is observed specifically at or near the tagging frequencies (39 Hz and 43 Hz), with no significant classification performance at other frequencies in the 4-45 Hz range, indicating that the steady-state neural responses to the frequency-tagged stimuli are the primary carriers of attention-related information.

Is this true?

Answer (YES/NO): YES